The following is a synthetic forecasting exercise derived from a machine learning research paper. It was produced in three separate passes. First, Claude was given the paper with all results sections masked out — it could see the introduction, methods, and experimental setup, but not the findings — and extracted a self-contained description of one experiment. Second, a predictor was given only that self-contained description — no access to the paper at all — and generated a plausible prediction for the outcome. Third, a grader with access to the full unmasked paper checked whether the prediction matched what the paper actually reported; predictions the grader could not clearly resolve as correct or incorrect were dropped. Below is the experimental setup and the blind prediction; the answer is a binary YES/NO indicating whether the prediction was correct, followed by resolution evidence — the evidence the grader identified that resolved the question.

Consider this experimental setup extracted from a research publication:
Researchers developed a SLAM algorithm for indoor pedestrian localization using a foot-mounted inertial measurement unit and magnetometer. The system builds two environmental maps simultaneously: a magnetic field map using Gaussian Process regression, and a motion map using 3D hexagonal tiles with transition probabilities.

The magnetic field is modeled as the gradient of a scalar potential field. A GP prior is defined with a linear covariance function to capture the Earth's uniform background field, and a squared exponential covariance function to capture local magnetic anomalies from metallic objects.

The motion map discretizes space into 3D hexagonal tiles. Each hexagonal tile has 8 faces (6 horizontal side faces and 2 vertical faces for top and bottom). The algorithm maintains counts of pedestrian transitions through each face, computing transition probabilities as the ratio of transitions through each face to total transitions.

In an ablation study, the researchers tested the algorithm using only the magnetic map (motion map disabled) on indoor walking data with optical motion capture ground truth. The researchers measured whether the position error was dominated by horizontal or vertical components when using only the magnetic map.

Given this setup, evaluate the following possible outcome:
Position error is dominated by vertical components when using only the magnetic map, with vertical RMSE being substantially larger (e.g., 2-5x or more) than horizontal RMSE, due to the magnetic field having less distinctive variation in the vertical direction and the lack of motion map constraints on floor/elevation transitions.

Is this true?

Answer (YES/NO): YES